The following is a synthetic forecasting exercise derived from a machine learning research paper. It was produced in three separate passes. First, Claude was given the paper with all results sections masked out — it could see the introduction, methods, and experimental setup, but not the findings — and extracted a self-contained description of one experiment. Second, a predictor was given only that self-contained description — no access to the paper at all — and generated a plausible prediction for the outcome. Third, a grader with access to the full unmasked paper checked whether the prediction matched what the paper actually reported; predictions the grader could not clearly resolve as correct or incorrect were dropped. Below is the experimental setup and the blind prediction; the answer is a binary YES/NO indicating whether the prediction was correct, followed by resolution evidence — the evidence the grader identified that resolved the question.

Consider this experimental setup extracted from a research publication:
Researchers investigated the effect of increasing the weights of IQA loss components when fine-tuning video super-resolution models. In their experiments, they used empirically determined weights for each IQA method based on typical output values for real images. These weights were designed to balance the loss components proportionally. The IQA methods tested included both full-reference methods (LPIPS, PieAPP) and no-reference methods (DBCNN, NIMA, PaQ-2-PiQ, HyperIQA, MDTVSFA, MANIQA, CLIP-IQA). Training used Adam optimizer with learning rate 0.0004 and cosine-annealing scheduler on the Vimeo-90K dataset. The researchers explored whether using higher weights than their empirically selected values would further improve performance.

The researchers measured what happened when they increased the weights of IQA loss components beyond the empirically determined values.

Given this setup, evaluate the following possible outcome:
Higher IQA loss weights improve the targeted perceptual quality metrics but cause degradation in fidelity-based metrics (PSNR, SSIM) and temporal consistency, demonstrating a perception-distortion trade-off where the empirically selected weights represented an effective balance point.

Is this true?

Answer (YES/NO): NO